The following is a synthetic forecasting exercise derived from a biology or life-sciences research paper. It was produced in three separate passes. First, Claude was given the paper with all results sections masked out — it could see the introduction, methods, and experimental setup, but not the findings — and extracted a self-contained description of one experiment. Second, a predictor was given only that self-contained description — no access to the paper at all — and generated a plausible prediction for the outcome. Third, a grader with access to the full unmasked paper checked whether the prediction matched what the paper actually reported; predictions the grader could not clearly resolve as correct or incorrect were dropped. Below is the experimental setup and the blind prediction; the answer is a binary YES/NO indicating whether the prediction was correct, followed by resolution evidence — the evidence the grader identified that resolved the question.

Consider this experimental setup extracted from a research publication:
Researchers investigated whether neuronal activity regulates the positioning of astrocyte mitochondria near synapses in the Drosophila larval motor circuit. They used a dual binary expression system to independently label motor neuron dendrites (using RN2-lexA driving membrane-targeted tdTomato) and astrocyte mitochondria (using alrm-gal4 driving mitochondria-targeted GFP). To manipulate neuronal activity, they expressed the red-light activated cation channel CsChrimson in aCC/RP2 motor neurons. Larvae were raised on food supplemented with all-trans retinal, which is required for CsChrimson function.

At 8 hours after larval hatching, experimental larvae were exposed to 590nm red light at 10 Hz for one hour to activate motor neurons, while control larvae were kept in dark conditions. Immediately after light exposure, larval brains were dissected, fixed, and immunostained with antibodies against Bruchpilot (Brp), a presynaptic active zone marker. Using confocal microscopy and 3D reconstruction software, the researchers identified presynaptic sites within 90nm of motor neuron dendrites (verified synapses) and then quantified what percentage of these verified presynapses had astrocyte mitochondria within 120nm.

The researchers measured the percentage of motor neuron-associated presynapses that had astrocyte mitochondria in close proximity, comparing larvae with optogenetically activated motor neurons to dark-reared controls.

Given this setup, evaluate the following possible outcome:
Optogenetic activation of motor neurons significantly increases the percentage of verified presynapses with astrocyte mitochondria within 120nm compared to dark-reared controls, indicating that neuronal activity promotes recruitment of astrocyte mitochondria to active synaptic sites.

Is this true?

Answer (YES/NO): YES